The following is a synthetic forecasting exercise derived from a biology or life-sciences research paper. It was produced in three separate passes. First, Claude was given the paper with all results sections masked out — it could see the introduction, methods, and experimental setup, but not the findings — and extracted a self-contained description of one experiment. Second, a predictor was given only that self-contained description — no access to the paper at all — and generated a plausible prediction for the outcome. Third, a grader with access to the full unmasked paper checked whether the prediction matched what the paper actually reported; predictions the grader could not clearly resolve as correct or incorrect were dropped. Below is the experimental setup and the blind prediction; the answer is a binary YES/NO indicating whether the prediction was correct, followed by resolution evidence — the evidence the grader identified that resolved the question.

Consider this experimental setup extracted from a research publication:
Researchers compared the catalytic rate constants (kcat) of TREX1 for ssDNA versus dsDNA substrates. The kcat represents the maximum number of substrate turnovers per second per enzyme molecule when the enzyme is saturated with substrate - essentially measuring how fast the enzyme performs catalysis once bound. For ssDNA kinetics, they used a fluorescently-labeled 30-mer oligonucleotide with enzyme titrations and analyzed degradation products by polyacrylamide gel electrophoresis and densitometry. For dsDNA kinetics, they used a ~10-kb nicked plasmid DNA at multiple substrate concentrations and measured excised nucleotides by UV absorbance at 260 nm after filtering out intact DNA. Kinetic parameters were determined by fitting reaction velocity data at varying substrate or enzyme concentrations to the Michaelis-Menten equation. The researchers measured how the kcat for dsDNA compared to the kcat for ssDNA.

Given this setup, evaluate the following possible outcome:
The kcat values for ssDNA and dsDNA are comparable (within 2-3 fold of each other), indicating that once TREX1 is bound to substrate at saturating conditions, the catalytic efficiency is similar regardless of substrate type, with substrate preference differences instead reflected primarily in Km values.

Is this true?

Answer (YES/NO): YES